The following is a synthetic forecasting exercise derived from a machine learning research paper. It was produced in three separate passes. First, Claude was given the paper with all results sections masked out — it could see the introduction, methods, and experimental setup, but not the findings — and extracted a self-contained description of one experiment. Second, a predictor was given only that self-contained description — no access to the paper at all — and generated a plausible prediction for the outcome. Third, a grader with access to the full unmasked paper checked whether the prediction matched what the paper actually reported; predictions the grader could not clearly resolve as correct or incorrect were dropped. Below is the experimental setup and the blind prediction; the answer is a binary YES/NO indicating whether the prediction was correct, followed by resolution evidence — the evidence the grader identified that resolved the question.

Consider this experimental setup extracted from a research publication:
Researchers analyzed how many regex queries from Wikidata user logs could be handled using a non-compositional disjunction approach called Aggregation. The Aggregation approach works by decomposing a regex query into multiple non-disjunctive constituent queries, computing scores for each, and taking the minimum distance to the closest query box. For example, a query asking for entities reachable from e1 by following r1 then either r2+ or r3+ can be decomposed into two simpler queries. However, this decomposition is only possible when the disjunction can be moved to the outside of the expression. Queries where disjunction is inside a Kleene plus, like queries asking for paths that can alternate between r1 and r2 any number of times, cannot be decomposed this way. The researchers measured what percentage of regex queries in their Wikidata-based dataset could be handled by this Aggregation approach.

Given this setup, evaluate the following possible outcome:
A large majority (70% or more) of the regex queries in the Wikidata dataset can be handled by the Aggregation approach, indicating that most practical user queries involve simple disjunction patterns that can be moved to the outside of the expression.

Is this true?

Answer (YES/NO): YES